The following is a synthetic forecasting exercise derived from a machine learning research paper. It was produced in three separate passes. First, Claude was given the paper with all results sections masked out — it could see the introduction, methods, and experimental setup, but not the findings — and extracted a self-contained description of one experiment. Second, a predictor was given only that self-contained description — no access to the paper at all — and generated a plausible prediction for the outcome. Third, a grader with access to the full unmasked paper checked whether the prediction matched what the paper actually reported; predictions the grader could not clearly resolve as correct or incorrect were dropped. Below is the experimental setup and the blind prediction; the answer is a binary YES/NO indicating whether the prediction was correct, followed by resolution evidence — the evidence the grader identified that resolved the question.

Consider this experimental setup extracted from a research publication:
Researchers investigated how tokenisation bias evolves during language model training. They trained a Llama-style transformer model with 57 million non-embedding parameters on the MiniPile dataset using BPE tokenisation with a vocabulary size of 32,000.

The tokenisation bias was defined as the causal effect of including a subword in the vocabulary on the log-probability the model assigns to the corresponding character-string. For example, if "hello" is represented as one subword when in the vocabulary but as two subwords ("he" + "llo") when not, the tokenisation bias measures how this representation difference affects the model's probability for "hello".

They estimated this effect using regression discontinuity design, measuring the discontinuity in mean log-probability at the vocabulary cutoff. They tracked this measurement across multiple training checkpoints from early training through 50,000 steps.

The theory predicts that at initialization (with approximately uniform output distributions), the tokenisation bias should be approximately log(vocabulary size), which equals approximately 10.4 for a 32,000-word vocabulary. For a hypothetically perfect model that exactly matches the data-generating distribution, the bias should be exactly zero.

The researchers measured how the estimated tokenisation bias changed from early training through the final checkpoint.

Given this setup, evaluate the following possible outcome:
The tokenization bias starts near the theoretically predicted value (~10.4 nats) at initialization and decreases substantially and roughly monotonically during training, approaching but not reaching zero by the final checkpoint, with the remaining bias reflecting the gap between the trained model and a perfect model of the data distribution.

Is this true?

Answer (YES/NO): NO